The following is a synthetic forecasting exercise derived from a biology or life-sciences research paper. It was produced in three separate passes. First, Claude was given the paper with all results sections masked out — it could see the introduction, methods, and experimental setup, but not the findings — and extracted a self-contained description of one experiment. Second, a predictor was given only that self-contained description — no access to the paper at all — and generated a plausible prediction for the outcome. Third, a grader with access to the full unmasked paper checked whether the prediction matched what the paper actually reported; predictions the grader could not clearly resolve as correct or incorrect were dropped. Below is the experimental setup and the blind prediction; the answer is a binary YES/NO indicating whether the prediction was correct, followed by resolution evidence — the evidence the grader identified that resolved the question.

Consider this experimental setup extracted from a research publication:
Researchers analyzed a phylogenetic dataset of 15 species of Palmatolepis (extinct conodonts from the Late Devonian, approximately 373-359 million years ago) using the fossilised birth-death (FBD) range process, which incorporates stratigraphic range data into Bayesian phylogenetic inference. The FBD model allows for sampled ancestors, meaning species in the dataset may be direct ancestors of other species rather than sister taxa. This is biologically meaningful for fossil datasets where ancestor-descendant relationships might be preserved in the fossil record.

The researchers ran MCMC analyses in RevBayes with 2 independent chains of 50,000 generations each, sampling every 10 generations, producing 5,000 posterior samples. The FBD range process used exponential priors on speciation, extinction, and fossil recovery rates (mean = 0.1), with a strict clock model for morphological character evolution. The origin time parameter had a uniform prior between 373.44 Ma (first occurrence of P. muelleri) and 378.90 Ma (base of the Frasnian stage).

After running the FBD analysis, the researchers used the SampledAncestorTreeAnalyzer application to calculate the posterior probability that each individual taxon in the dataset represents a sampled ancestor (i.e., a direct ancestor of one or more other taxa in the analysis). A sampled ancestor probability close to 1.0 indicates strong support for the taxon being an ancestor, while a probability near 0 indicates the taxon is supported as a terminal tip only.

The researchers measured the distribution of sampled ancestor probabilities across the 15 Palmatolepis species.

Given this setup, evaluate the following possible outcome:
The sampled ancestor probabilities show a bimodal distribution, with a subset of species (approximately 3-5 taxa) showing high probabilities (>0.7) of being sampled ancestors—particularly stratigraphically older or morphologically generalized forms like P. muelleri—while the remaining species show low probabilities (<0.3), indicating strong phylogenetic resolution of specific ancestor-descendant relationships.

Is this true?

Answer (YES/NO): YES